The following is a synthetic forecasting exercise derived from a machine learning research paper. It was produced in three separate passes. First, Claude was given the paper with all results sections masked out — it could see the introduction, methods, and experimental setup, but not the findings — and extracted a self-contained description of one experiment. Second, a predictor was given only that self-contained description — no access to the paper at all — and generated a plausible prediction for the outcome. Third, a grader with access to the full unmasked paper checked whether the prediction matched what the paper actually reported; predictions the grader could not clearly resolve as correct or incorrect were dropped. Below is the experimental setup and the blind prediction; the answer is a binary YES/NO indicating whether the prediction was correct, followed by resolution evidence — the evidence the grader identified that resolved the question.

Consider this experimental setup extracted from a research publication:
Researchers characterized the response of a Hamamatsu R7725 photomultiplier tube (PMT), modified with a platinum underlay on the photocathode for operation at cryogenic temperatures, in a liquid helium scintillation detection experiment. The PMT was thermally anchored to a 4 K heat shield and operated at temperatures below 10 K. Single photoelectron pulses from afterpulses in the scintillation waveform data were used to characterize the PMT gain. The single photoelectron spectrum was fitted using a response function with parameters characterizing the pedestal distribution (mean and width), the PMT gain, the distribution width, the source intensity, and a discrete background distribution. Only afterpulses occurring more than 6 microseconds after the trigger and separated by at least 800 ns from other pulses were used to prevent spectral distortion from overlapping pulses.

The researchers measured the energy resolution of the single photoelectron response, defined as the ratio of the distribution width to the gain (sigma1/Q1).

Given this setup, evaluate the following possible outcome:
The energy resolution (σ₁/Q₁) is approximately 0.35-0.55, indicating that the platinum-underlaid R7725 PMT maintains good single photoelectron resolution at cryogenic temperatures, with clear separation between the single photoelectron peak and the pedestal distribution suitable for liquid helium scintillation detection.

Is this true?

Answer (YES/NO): NO